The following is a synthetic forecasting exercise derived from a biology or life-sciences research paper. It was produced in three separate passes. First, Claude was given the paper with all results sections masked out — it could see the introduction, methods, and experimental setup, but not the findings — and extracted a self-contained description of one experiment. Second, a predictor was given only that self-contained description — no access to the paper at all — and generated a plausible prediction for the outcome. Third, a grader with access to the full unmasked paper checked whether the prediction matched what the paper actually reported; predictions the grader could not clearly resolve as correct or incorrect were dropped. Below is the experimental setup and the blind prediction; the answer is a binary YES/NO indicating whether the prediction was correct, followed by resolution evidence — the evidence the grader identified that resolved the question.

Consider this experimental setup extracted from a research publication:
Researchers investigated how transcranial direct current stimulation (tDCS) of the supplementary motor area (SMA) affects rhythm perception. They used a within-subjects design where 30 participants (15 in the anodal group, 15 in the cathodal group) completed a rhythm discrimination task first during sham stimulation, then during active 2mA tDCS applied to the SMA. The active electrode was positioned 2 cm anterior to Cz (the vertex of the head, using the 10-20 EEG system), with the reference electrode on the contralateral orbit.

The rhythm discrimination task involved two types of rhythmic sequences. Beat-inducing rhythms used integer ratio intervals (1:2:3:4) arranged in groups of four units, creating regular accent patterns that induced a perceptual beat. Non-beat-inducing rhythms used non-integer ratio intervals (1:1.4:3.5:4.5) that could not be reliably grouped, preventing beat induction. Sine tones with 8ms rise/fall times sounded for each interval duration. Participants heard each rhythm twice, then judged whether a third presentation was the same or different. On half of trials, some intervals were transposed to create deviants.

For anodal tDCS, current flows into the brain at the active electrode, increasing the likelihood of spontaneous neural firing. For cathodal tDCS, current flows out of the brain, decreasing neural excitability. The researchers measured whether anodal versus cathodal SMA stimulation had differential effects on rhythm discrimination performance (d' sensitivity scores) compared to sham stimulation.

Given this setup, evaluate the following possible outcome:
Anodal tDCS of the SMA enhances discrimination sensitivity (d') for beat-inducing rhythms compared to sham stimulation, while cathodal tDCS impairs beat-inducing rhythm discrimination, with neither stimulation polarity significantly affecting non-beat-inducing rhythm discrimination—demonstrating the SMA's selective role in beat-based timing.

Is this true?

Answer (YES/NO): NO